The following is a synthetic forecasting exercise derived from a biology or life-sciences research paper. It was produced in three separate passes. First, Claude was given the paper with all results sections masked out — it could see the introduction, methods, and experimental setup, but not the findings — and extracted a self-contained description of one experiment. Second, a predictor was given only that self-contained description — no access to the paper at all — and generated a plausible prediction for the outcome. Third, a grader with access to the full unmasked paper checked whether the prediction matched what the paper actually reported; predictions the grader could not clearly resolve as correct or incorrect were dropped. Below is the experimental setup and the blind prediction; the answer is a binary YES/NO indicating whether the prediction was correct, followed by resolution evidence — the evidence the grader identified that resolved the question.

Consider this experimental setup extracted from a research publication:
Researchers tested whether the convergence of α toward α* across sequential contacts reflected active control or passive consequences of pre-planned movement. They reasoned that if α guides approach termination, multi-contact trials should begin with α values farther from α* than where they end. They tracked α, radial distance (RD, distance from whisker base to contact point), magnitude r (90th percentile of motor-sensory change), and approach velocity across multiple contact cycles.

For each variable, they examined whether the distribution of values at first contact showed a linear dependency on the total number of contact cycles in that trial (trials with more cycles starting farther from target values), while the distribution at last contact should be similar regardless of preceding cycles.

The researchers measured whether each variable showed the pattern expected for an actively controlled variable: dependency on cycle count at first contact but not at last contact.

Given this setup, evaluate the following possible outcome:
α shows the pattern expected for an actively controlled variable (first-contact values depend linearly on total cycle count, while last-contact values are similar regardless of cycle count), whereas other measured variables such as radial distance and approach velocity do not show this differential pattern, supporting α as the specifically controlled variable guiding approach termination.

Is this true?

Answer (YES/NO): NO